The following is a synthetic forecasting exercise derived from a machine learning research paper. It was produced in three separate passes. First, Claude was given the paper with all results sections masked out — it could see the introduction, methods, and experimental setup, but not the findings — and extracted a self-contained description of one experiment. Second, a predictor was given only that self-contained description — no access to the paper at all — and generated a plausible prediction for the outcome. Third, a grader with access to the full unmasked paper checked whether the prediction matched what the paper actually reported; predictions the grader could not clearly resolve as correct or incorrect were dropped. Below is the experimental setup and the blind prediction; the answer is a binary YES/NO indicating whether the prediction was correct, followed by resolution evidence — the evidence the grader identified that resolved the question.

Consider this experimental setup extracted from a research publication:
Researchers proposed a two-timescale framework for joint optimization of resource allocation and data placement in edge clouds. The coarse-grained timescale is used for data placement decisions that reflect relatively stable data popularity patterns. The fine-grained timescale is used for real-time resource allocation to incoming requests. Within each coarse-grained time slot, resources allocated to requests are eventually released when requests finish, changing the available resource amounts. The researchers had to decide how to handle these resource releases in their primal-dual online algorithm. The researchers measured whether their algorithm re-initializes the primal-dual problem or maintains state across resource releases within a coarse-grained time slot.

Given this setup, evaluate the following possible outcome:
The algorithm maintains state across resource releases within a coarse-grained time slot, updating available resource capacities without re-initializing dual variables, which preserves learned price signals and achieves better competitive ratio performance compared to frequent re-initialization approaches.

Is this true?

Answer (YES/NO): NO